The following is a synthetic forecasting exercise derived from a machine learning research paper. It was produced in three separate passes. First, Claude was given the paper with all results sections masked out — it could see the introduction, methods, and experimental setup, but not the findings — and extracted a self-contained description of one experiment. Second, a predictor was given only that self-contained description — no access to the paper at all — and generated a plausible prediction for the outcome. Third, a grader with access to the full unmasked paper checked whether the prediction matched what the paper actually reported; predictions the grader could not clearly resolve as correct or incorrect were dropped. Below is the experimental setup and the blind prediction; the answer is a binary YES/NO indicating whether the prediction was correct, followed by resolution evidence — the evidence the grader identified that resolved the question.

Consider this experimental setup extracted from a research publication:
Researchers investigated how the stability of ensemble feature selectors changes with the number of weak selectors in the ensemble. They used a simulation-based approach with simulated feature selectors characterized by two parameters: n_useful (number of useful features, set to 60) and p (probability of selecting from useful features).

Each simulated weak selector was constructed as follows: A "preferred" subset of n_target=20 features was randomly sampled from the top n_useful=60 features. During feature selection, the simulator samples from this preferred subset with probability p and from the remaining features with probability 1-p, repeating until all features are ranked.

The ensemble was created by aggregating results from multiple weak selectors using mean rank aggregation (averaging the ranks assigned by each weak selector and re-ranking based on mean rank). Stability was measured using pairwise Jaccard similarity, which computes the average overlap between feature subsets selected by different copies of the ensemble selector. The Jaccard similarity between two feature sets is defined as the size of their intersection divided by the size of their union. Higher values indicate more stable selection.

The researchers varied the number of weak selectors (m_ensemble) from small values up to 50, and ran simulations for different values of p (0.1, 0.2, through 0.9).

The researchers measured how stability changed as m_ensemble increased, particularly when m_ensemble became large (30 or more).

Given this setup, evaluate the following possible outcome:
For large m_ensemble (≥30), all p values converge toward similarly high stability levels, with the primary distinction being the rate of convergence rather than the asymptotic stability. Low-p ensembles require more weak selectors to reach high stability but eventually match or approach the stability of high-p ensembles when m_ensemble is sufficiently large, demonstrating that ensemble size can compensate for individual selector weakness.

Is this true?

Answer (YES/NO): NO